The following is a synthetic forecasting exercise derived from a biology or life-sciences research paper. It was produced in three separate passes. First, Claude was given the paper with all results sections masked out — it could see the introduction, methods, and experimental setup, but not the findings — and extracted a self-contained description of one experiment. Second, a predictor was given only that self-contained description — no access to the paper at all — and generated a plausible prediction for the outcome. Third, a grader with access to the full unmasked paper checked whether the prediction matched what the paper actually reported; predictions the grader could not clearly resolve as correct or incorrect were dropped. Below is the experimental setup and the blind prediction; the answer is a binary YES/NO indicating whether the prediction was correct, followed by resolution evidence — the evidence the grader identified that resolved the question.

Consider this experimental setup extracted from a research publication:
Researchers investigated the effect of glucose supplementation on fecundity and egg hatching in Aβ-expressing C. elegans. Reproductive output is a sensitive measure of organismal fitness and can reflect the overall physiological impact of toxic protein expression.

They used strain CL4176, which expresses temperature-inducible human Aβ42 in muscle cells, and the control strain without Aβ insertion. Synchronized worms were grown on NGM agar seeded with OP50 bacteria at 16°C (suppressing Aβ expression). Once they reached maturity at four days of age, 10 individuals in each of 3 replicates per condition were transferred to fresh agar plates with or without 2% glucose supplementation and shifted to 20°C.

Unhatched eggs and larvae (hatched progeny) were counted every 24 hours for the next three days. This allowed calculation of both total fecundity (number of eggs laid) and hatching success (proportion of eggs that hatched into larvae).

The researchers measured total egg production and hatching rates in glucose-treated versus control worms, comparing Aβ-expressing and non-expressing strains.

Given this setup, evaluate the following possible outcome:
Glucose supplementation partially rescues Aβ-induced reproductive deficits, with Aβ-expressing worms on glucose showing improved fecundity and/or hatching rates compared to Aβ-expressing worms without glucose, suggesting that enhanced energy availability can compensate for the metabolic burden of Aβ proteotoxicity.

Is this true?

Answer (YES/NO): NO